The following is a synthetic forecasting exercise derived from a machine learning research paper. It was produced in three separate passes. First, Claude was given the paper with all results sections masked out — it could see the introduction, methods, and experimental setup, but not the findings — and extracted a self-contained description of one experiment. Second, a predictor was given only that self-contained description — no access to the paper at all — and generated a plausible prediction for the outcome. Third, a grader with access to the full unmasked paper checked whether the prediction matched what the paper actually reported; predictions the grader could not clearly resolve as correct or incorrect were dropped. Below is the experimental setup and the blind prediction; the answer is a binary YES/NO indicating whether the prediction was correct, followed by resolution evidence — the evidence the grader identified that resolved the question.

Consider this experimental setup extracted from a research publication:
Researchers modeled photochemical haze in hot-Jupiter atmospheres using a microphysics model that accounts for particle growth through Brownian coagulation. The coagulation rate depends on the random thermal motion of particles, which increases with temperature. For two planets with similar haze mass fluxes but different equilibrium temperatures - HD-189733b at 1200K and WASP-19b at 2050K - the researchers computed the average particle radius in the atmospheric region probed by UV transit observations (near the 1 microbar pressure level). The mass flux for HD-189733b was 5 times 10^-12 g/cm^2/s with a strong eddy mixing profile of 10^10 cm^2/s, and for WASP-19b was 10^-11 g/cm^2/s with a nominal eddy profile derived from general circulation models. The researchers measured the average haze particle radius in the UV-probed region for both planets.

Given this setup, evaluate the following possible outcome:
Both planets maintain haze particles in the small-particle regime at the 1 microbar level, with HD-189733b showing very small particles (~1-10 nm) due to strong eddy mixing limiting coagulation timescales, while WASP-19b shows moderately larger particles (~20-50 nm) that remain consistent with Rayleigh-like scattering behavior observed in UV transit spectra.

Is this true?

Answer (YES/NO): NO